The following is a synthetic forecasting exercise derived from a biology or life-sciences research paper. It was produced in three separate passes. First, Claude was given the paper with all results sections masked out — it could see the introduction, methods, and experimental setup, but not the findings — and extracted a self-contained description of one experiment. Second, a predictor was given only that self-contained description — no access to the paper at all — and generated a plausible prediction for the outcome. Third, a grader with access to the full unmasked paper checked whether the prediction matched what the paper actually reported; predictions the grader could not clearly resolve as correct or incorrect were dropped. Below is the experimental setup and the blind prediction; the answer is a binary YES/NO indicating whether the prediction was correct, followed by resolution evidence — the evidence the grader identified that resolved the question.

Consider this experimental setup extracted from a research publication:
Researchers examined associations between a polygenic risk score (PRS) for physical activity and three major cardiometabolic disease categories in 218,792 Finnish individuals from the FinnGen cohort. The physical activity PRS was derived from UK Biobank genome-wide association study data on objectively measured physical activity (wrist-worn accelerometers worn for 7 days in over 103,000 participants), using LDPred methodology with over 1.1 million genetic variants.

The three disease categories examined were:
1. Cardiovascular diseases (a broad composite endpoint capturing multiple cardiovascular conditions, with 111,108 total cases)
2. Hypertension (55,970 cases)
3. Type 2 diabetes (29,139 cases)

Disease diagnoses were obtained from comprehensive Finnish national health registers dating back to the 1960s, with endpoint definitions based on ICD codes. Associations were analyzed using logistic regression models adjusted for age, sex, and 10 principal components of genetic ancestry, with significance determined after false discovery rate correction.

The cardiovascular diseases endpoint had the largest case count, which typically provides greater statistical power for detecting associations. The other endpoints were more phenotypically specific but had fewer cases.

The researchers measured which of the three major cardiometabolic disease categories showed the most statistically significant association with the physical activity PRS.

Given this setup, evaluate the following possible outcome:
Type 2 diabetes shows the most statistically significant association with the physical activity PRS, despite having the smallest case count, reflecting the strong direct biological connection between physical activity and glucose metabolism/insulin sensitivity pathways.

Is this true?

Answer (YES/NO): NO